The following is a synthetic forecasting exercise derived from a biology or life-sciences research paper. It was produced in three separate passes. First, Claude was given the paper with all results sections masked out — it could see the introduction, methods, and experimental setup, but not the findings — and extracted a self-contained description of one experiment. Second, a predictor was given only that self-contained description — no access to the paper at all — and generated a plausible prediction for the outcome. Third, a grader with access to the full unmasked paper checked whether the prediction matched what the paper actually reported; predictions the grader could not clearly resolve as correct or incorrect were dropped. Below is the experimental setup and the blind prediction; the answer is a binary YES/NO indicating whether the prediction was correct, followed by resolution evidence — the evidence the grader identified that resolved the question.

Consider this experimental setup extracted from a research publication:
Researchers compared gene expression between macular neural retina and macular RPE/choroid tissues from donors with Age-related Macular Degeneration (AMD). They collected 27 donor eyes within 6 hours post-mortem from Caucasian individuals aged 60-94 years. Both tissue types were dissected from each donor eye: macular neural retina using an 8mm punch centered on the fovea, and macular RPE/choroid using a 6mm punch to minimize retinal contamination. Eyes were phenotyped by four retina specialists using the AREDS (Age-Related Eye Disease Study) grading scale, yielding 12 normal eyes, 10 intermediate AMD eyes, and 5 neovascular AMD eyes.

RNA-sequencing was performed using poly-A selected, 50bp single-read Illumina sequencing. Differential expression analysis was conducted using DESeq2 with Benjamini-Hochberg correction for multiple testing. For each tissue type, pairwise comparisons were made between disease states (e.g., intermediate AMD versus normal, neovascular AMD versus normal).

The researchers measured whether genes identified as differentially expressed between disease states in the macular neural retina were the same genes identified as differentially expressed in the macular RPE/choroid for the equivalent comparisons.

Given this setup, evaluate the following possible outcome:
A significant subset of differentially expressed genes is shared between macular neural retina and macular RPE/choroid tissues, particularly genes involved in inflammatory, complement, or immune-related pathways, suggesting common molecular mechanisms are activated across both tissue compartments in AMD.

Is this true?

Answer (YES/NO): NO